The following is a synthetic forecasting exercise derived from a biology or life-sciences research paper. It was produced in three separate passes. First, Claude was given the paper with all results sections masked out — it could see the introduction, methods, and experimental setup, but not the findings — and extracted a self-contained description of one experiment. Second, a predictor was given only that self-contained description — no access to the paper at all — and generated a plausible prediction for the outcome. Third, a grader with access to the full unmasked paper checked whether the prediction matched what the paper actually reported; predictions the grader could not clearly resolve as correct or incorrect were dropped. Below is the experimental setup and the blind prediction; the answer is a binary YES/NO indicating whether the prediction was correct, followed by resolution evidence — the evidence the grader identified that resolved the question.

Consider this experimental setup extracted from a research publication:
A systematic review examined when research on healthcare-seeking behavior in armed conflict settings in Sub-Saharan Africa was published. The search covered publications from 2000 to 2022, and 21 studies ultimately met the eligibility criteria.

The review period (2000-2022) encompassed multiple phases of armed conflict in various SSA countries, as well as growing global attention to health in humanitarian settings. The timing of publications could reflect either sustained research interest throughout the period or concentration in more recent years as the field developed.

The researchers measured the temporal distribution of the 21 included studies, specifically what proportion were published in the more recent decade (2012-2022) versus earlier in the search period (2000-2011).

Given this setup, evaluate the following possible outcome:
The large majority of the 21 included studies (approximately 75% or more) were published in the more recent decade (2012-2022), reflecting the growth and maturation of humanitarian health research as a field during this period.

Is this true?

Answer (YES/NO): YES